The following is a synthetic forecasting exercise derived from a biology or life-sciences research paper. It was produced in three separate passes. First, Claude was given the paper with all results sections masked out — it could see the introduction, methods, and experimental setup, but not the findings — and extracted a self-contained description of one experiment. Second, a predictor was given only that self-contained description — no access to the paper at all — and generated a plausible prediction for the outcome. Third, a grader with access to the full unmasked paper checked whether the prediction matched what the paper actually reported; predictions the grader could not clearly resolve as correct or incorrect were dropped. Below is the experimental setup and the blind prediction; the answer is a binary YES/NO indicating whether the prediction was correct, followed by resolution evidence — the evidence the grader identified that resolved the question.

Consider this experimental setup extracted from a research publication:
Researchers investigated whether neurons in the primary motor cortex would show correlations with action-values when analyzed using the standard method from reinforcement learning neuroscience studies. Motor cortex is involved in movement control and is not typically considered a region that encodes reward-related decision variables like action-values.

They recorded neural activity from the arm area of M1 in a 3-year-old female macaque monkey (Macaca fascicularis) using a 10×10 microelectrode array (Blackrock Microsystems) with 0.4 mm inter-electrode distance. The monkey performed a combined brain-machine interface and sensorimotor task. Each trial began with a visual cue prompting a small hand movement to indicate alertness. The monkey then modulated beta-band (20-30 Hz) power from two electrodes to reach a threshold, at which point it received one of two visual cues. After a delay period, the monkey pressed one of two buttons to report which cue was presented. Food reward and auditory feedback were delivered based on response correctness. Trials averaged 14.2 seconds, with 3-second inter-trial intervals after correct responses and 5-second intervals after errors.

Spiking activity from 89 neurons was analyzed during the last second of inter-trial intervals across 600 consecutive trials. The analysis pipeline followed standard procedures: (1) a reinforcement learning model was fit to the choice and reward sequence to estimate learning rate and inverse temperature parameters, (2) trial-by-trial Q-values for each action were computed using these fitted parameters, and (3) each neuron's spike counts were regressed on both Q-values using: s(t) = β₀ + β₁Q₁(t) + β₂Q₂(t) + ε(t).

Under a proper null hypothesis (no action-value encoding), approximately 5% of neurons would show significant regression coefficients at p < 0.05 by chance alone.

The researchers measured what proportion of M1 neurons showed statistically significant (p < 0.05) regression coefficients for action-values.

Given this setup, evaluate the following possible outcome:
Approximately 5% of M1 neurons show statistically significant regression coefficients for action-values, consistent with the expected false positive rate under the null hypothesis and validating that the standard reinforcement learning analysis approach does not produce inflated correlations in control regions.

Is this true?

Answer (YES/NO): NO